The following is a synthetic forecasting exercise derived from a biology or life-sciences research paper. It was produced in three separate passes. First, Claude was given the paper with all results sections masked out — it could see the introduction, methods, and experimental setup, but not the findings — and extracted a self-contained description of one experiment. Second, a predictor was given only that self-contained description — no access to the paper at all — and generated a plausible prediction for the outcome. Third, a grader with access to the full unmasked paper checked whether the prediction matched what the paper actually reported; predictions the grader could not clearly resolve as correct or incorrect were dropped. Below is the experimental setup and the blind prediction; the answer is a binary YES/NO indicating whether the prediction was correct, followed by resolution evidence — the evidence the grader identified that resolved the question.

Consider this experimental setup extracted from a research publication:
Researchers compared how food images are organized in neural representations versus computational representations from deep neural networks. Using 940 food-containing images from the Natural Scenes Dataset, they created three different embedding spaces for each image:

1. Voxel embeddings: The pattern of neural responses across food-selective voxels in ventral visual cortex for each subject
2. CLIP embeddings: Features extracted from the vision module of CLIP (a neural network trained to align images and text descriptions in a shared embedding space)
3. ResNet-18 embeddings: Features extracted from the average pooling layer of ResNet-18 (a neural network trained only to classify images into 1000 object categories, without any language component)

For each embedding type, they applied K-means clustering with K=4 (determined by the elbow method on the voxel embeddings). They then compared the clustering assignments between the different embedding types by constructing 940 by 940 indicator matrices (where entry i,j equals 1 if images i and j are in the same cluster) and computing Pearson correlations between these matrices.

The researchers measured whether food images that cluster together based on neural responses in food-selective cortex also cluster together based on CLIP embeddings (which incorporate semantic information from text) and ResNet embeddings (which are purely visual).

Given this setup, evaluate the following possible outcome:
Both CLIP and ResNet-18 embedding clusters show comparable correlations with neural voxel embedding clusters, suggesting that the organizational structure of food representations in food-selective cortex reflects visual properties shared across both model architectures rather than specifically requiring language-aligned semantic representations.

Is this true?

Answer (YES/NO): NO